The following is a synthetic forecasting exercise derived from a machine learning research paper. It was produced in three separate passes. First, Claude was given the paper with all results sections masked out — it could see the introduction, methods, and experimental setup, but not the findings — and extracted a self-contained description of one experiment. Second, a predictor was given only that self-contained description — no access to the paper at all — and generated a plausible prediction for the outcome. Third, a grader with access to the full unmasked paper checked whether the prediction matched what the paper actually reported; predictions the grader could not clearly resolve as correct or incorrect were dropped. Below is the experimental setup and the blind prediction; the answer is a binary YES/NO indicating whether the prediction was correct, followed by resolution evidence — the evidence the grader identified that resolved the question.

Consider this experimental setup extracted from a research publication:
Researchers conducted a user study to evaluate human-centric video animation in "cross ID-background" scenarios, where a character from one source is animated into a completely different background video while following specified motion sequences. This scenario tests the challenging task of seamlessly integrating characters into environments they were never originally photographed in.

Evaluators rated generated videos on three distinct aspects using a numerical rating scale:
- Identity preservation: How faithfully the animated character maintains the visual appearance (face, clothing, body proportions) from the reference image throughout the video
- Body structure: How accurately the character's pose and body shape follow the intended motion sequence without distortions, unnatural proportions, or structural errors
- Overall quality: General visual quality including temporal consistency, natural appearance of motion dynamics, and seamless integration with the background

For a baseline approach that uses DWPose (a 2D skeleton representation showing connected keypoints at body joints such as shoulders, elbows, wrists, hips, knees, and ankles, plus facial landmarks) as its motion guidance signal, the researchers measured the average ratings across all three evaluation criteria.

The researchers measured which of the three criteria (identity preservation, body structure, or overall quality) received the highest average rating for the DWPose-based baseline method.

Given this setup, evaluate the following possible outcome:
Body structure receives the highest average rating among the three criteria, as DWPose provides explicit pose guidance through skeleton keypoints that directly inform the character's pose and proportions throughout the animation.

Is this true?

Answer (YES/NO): YES